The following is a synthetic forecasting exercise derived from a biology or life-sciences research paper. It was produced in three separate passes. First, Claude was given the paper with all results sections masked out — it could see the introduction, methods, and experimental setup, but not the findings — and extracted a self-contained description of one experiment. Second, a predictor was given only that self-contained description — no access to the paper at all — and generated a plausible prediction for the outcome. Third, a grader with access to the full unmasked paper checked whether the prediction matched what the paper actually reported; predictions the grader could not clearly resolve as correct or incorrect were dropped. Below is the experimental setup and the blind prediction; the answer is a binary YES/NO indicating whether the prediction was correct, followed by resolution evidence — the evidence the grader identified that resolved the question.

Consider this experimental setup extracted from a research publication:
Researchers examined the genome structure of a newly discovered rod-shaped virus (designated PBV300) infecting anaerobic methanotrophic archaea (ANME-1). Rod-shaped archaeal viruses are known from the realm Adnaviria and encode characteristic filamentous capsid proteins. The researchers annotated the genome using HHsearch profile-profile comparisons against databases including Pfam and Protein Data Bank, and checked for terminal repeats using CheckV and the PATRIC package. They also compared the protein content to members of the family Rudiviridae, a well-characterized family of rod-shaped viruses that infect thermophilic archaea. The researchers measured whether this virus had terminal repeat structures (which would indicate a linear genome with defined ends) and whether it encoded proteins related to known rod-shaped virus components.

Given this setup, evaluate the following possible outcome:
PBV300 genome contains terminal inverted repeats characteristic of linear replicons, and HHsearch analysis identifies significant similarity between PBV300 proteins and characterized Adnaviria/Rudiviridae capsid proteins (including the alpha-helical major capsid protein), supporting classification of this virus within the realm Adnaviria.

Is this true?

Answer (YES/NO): YES